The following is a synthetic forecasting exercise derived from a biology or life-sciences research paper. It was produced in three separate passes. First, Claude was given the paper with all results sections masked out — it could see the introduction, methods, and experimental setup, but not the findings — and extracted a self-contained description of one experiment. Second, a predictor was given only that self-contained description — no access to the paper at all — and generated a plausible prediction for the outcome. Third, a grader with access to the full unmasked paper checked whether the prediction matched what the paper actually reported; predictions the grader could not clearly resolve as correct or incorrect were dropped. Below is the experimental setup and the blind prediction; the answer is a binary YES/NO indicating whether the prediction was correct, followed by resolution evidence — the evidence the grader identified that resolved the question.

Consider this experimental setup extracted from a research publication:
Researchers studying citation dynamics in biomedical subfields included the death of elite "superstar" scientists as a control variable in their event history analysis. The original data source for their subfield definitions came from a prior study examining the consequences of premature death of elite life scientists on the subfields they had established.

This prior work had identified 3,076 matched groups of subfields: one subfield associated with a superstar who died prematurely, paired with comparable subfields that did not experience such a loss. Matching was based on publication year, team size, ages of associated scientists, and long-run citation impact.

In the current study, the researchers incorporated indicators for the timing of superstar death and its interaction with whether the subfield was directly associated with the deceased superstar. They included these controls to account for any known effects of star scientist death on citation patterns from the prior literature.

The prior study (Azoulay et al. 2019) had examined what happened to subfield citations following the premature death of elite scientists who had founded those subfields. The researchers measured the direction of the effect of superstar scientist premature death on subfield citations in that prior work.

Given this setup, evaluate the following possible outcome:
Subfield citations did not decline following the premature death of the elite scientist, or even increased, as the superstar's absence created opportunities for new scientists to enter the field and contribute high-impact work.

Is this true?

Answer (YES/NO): YES